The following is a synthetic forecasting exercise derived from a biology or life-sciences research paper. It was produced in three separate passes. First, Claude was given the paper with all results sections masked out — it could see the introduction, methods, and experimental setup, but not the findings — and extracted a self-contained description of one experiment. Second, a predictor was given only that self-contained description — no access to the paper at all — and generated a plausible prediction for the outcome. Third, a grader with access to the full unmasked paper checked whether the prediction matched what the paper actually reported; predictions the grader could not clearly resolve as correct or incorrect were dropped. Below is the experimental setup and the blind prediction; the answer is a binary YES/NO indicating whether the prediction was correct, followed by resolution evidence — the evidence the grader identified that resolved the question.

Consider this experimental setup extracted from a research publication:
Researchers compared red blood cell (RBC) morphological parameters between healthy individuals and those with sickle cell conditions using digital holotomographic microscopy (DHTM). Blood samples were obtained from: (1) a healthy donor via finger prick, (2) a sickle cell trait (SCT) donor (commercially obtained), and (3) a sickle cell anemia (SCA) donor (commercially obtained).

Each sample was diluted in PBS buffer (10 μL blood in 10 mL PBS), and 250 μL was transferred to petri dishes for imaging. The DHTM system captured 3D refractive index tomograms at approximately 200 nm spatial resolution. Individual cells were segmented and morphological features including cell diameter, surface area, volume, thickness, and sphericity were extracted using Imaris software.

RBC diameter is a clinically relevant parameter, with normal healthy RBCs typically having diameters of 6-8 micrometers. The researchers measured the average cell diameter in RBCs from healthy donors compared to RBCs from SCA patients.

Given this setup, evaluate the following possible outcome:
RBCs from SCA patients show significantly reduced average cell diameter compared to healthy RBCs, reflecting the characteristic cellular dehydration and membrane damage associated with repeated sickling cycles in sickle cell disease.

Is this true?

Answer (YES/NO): NO